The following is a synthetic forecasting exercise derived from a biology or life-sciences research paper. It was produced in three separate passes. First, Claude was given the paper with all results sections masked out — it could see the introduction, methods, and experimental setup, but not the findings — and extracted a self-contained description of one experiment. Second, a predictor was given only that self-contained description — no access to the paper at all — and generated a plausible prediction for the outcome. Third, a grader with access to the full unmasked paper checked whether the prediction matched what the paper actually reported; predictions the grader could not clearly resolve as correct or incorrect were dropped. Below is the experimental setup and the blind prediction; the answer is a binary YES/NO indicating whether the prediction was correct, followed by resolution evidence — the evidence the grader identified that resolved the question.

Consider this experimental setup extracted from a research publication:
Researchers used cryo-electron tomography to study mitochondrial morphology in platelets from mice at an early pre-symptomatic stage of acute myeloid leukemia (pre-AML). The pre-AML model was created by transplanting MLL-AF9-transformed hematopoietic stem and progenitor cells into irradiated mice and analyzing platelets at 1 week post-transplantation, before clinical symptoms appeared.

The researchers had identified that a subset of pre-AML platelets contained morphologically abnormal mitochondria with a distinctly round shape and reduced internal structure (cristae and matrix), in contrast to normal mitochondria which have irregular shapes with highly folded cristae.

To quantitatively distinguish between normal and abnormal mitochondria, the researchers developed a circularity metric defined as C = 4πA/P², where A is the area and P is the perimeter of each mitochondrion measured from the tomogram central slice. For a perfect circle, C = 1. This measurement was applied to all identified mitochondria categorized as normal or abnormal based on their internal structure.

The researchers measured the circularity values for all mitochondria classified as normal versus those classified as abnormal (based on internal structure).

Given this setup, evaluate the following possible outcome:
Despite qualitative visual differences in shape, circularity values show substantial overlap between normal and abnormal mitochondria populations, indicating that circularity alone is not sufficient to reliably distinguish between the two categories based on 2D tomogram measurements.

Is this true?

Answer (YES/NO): NO